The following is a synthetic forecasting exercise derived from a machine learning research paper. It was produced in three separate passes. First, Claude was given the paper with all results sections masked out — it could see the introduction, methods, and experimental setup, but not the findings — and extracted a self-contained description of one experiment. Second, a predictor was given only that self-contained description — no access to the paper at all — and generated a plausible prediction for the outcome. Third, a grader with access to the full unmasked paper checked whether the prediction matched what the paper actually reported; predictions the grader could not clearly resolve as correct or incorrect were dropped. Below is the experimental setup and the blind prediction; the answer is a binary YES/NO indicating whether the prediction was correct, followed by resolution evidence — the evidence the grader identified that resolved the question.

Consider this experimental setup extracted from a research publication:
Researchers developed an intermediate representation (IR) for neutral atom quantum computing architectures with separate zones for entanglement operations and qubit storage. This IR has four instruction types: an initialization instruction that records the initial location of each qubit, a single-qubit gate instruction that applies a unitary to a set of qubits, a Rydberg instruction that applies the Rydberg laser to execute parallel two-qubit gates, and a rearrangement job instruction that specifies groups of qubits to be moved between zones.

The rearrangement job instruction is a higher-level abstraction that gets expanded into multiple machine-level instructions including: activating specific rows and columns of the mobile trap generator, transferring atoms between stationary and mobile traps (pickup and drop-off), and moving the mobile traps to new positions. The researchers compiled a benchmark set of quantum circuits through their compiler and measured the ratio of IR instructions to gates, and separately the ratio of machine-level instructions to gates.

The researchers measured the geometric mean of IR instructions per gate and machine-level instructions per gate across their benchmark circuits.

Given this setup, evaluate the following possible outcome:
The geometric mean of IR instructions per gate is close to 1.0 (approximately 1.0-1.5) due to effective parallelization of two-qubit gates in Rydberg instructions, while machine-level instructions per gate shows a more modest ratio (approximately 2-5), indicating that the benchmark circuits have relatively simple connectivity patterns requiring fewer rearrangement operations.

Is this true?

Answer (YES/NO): NO